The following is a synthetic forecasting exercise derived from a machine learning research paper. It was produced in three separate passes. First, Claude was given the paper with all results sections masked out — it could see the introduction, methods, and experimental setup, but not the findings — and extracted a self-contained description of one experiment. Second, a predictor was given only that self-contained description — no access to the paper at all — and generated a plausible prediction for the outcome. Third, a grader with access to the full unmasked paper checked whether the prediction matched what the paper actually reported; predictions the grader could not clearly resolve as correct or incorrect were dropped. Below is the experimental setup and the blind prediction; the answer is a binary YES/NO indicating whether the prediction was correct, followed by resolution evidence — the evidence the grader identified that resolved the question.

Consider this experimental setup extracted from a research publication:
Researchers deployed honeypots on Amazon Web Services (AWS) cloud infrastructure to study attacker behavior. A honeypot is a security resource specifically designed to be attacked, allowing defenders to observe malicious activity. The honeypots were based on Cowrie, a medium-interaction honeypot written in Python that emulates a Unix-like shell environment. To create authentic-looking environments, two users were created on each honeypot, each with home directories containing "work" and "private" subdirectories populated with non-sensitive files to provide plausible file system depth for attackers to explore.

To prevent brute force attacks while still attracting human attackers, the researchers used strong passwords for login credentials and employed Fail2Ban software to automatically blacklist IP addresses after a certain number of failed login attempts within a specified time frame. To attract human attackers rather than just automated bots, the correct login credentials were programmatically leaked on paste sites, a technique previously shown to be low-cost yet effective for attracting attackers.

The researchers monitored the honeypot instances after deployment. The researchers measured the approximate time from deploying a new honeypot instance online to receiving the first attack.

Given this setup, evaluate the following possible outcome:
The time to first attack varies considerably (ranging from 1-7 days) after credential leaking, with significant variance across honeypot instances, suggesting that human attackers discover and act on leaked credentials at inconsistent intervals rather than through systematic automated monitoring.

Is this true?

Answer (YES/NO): NO